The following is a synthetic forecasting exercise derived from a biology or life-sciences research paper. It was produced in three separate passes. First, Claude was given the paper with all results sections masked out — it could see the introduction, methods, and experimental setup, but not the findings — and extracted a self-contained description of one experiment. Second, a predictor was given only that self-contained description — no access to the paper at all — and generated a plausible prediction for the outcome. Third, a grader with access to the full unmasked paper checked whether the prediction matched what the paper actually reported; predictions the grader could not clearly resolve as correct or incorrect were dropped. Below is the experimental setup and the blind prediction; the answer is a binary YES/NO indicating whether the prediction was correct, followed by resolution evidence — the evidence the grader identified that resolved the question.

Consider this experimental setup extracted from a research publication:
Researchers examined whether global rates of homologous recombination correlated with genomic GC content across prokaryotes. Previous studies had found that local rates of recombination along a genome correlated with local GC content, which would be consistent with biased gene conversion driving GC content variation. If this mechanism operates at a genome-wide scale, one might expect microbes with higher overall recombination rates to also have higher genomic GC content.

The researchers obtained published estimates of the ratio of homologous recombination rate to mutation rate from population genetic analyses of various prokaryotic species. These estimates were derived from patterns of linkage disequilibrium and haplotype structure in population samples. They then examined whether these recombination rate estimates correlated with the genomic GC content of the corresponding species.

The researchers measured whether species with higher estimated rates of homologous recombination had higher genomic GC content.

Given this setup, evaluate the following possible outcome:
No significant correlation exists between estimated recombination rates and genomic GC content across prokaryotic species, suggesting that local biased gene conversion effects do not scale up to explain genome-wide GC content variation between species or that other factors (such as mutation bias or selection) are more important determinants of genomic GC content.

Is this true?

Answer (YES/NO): YES